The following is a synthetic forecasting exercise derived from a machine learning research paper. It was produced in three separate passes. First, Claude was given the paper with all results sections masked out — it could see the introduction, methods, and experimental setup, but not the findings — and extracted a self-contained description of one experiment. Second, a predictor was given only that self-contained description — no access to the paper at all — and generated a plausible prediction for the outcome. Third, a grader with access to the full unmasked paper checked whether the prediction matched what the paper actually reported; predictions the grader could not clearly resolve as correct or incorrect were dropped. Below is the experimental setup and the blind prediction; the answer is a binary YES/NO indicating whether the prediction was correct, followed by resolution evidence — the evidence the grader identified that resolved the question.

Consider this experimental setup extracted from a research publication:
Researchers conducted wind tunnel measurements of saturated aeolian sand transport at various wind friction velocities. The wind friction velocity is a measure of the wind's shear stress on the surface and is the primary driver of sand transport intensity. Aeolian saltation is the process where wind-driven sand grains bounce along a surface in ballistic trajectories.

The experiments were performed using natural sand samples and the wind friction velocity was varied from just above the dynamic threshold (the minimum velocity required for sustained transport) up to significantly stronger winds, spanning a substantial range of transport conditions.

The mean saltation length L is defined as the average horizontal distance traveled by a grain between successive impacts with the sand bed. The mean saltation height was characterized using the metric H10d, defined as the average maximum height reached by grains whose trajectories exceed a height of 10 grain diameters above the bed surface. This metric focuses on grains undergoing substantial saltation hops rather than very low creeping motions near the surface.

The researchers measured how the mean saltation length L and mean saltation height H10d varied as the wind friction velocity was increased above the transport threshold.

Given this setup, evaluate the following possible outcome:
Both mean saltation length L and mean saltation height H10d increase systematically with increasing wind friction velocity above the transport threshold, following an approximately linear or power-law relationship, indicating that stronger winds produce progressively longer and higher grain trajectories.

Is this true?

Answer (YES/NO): NO